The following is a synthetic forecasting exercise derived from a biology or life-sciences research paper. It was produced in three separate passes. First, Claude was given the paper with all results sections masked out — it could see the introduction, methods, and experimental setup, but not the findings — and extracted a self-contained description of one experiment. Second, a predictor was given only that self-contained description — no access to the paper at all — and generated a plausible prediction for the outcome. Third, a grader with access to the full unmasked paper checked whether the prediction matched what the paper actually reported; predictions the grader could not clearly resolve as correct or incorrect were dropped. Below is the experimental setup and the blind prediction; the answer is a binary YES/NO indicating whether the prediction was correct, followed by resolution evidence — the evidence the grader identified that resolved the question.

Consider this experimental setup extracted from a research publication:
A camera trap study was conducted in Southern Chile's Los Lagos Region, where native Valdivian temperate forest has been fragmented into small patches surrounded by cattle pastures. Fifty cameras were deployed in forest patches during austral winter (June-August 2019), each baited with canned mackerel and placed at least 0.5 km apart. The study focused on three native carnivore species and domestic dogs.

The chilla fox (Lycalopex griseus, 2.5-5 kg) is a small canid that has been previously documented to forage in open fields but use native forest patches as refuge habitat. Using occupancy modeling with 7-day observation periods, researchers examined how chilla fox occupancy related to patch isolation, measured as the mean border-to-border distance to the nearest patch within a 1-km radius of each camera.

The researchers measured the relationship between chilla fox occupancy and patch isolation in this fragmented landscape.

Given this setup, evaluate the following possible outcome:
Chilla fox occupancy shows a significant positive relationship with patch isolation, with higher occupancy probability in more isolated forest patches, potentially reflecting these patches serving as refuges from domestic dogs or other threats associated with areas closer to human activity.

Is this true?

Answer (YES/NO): YES